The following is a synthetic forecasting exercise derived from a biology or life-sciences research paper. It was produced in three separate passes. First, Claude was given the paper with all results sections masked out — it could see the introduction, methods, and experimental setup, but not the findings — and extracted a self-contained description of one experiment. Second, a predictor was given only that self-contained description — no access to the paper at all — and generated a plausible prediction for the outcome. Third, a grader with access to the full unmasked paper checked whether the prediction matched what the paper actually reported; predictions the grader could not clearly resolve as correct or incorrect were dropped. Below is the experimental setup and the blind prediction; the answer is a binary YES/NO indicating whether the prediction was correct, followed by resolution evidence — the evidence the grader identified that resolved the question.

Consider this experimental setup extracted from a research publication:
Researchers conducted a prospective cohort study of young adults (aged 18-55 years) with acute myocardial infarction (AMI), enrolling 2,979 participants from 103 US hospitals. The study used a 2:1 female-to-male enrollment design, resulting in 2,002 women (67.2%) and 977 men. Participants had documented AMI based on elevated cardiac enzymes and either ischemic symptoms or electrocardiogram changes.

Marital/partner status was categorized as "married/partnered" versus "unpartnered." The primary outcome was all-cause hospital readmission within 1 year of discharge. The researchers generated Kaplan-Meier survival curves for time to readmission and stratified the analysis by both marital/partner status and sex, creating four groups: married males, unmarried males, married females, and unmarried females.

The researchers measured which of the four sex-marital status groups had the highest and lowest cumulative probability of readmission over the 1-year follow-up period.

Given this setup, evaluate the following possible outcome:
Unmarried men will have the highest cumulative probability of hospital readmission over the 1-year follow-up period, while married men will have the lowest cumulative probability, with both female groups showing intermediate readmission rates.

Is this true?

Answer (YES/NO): NO